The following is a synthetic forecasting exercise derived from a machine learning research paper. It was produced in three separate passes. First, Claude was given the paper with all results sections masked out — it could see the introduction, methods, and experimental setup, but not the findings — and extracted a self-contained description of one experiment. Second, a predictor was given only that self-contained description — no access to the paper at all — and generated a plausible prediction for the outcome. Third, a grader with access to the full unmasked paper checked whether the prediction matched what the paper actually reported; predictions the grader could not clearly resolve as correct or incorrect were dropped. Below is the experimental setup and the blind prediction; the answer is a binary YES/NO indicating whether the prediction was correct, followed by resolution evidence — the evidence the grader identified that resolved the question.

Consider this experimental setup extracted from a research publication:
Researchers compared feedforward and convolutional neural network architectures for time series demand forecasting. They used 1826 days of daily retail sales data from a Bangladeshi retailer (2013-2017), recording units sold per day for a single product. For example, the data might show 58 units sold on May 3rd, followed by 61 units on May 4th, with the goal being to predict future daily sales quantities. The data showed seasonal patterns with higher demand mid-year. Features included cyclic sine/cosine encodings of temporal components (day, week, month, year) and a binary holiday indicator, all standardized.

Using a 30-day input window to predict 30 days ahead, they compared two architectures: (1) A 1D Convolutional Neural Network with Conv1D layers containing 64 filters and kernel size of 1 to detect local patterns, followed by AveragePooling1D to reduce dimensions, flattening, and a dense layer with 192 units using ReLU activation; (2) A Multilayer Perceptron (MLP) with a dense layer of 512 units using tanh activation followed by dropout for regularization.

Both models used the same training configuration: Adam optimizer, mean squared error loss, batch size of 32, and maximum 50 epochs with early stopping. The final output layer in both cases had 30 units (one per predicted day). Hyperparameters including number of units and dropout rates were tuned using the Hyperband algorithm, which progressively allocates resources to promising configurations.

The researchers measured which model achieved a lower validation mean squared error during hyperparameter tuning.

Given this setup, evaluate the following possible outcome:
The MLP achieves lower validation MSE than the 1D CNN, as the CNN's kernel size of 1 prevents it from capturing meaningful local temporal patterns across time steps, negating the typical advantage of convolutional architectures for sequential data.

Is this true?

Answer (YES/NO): NO